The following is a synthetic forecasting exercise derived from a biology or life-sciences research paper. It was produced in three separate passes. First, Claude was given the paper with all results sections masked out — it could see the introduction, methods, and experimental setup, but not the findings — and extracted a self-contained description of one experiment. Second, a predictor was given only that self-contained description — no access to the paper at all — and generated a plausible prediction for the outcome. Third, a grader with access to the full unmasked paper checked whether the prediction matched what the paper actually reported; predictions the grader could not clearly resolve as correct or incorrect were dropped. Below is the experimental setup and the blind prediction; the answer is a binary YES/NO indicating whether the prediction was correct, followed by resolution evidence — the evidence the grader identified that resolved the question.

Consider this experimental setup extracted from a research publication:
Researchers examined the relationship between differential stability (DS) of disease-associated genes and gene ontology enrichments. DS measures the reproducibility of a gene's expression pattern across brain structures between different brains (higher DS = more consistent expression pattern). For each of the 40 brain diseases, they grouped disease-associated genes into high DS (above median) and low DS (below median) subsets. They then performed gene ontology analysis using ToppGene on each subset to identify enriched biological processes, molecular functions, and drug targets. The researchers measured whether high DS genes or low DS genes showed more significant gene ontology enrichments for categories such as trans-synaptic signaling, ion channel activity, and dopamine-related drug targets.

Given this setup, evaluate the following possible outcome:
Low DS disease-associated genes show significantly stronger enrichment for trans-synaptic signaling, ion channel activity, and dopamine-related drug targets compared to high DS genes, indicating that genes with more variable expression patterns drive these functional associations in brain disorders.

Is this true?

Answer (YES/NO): NO